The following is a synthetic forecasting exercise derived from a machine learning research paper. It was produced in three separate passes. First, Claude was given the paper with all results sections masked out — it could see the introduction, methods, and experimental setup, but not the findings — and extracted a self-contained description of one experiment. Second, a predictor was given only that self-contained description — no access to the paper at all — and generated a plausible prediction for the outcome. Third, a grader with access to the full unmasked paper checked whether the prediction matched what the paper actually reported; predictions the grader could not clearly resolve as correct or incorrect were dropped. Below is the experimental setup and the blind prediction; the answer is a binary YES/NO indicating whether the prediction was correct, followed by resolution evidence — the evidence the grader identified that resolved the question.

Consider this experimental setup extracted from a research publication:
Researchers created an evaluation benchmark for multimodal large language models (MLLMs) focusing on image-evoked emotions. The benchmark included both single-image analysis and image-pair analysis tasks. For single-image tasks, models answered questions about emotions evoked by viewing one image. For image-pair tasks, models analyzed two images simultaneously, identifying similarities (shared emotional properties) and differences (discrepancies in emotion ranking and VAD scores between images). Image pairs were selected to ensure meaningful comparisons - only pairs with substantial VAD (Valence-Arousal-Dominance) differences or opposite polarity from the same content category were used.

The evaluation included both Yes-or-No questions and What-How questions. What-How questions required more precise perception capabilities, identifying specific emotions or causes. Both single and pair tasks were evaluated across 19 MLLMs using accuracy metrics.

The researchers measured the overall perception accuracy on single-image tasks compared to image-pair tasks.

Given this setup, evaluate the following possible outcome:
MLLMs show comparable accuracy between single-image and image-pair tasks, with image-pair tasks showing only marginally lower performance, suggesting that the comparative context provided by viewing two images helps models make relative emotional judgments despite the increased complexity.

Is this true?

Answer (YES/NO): NO